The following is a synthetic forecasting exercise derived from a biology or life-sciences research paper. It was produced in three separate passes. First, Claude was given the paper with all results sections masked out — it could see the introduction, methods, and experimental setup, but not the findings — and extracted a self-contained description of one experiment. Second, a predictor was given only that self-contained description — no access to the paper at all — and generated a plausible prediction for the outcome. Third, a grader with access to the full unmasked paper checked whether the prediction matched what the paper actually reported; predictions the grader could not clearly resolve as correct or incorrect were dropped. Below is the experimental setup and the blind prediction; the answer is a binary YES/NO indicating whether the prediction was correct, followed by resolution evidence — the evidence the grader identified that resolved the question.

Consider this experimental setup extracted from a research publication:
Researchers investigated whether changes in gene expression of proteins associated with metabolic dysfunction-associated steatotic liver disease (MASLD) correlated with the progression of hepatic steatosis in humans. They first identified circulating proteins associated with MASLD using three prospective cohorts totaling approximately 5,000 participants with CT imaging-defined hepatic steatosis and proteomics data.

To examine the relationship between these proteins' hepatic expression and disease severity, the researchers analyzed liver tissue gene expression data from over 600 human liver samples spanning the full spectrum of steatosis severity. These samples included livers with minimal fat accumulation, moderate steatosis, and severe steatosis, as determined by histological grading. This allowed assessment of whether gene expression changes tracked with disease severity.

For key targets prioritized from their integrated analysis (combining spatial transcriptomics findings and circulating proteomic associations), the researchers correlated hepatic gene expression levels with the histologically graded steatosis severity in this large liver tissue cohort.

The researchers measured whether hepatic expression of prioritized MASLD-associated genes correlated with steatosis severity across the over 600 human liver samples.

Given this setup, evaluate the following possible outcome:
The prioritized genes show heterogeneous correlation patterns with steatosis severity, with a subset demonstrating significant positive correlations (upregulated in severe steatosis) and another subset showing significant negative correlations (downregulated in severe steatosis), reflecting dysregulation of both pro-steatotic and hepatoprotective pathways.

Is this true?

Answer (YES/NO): YES